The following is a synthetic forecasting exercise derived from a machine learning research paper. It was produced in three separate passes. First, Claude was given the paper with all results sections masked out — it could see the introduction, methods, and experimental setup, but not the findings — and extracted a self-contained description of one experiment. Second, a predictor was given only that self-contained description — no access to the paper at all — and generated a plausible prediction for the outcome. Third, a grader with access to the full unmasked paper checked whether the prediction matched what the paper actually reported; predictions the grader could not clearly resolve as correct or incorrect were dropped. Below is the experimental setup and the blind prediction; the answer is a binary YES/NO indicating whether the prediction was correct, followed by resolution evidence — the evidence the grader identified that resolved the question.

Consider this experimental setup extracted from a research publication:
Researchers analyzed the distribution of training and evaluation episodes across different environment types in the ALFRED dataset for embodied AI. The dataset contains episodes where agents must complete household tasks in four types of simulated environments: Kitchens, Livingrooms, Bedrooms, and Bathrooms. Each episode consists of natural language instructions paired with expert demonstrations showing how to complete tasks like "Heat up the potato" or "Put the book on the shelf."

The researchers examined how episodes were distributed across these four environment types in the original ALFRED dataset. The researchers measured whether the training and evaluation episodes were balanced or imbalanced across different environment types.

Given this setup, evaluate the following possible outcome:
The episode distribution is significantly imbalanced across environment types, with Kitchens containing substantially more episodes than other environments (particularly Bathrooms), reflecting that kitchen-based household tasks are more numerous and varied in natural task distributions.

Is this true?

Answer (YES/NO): NO